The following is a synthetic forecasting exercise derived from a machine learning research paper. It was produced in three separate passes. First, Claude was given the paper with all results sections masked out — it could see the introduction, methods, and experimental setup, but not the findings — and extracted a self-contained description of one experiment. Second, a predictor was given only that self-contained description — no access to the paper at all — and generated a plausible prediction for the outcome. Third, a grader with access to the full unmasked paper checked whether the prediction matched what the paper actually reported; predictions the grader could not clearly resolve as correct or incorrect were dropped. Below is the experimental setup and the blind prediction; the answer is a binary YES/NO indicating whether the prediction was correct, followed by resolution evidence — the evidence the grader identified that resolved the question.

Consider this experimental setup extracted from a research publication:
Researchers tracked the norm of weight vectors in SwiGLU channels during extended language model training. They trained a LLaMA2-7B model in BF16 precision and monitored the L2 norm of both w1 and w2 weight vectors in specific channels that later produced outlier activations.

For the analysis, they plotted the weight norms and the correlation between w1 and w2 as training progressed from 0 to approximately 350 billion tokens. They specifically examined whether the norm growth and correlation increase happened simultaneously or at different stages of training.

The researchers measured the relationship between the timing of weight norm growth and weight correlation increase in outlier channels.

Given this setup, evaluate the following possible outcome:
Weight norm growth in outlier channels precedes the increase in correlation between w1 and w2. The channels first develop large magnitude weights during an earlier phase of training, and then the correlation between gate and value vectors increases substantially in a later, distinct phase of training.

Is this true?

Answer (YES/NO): NO